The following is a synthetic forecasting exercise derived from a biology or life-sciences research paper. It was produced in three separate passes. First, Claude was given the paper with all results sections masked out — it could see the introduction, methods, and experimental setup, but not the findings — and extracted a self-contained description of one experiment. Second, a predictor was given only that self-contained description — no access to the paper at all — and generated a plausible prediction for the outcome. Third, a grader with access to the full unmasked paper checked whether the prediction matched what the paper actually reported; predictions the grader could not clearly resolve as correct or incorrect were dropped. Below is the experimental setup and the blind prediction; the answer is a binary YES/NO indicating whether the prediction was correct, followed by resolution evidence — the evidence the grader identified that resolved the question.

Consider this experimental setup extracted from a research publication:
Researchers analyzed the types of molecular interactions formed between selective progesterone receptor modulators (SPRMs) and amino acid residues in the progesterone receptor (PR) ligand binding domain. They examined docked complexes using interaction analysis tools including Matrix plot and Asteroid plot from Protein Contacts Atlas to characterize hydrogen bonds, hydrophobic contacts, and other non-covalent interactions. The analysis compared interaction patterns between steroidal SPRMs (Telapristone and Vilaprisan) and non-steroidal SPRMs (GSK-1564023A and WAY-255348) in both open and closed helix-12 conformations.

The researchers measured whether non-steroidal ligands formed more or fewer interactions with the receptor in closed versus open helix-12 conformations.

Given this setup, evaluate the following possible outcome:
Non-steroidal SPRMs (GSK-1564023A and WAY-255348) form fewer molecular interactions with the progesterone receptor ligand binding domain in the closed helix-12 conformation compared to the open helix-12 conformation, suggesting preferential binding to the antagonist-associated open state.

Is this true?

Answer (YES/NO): NO